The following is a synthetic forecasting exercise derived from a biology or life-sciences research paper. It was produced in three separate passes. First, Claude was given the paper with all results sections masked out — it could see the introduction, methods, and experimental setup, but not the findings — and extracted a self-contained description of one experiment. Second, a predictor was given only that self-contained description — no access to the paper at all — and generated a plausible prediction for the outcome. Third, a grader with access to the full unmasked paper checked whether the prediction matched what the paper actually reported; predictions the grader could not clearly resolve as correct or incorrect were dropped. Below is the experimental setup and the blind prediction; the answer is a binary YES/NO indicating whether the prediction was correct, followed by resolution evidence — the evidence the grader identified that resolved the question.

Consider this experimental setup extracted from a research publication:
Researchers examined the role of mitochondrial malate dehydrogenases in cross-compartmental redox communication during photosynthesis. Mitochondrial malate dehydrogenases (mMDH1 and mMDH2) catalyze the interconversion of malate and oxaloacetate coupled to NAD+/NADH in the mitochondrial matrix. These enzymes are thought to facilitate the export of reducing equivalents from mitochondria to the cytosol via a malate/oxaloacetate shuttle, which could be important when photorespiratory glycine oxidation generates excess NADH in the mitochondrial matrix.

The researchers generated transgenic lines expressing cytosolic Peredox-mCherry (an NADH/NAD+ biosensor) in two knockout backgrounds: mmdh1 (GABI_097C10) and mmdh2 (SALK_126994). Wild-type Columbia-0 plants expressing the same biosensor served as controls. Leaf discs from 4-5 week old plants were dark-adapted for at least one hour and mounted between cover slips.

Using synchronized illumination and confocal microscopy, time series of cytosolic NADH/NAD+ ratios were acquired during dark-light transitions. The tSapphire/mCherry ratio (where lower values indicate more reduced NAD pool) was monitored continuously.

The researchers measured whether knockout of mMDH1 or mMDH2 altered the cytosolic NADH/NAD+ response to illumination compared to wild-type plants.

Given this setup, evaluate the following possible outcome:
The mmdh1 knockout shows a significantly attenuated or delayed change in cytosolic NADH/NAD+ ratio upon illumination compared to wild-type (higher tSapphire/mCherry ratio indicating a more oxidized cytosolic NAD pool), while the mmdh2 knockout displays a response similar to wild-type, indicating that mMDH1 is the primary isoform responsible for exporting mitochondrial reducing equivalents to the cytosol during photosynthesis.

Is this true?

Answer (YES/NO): NO